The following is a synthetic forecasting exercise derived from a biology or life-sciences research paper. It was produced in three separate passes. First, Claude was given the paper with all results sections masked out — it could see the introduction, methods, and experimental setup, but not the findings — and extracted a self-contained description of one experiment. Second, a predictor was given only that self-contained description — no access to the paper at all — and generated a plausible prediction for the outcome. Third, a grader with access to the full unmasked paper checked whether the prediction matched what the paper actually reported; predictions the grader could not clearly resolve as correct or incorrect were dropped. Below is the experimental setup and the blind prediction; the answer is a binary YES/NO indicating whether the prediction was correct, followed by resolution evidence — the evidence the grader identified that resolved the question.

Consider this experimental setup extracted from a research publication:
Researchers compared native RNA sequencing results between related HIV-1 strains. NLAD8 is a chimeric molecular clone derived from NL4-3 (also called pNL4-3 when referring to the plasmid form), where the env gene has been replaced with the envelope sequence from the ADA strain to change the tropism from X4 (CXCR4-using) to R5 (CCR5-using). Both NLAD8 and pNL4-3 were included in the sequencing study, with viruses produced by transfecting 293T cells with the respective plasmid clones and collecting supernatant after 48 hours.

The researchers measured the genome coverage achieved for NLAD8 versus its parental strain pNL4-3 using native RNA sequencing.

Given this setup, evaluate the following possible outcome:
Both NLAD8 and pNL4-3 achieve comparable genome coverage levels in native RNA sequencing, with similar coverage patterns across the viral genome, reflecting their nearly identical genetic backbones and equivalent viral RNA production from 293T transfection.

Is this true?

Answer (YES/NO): NO